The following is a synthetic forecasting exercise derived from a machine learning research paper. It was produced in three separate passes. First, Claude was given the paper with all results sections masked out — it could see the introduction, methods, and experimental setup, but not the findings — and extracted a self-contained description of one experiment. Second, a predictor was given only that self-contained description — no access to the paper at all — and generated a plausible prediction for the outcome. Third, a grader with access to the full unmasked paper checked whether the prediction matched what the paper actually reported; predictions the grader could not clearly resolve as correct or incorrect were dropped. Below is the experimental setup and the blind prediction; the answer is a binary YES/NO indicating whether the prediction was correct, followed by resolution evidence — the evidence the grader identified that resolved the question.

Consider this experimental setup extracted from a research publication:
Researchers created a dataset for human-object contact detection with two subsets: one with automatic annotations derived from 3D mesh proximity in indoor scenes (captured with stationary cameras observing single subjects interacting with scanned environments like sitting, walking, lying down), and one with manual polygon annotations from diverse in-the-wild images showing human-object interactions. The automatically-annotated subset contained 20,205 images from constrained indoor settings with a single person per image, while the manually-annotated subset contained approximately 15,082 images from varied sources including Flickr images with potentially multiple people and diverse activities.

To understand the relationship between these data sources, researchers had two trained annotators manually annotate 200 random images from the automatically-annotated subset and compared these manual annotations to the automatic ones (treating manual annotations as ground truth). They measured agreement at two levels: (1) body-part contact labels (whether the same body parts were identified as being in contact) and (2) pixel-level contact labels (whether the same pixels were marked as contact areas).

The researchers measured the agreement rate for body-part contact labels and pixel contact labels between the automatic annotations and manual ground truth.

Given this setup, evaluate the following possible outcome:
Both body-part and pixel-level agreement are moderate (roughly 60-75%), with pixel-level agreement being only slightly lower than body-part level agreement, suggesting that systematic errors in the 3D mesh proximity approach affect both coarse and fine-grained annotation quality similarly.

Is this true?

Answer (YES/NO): NO